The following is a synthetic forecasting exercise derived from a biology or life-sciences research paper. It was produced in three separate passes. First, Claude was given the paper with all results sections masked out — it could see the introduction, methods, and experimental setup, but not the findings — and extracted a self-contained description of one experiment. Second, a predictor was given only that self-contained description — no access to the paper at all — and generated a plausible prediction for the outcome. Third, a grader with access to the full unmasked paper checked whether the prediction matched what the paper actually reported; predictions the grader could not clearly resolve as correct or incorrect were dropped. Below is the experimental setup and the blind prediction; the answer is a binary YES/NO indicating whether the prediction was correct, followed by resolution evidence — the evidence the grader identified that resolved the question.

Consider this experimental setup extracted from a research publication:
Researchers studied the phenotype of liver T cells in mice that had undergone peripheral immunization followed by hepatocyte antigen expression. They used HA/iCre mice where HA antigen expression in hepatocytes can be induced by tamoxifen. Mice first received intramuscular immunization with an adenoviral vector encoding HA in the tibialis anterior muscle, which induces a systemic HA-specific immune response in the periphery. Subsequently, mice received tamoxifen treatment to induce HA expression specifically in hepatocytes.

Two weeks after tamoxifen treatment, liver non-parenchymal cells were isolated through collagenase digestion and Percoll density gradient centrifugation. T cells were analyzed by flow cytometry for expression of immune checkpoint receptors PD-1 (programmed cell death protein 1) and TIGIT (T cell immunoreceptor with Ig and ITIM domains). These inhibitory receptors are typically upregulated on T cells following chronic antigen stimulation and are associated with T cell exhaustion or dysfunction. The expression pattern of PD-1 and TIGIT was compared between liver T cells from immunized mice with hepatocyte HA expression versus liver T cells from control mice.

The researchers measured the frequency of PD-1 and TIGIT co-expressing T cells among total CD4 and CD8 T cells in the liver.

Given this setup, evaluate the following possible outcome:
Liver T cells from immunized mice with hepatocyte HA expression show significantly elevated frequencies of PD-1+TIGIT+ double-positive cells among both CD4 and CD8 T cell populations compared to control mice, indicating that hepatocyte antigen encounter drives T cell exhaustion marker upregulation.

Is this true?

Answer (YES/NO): YES